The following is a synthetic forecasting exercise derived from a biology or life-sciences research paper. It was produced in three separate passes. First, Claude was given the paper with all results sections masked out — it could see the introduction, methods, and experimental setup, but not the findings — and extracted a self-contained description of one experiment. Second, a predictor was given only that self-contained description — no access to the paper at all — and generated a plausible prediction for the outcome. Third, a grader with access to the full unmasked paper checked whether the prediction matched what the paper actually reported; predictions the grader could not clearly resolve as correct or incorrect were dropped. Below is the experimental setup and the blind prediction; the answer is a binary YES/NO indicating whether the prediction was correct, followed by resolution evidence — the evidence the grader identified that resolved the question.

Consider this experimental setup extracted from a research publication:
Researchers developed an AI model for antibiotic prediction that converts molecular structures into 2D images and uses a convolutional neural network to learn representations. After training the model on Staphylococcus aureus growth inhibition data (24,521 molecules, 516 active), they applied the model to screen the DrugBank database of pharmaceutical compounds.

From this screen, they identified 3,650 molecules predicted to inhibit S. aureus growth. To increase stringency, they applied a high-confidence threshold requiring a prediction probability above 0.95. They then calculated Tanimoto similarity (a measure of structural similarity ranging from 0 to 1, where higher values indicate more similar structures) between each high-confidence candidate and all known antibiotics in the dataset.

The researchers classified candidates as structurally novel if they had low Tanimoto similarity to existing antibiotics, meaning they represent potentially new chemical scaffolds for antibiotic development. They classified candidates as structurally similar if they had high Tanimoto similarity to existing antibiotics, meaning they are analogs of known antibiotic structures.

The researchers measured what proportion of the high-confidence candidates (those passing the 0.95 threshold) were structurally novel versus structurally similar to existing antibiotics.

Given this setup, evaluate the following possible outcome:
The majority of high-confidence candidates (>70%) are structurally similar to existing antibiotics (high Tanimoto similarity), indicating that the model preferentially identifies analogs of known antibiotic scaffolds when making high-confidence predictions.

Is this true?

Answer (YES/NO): NO